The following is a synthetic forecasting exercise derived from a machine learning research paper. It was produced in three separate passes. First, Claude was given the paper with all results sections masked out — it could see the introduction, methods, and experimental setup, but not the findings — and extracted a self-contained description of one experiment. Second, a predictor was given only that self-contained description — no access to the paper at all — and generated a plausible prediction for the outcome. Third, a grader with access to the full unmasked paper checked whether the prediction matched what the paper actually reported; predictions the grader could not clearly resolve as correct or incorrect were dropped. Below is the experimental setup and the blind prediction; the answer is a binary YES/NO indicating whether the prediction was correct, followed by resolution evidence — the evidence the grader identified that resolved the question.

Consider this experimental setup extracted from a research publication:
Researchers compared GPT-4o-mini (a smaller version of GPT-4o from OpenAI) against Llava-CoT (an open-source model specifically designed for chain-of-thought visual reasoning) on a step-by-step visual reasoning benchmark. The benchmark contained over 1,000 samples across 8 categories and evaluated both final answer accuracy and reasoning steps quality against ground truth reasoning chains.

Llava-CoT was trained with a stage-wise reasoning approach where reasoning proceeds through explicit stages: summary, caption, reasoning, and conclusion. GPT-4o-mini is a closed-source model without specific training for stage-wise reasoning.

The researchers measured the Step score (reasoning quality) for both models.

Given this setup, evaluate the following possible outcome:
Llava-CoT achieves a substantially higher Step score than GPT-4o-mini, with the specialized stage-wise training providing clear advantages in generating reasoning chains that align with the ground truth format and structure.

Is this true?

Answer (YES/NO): NO